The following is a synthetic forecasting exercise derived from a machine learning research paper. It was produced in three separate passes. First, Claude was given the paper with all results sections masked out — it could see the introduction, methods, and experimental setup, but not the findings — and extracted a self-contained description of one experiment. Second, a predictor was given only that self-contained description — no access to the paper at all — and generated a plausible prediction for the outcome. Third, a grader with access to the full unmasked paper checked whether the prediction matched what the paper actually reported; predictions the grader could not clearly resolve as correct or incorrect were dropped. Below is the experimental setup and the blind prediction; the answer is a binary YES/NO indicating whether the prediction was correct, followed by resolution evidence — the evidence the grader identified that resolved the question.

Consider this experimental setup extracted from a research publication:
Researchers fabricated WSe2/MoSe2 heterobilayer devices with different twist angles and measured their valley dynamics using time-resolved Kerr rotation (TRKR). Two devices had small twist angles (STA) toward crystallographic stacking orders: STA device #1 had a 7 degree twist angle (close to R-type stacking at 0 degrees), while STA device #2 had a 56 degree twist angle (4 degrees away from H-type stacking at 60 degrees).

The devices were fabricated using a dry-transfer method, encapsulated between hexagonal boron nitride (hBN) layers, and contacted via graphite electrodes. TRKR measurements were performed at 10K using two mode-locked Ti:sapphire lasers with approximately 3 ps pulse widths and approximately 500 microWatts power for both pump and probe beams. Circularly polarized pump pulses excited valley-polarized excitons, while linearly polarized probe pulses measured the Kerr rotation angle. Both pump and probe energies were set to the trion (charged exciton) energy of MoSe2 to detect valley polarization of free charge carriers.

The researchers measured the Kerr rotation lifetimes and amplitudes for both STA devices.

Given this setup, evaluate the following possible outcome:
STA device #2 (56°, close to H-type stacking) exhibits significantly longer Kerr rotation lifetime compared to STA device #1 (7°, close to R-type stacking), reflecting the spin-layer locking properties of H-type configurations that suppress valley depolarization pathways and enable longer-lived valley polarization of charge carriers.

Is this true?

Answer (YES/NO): YES